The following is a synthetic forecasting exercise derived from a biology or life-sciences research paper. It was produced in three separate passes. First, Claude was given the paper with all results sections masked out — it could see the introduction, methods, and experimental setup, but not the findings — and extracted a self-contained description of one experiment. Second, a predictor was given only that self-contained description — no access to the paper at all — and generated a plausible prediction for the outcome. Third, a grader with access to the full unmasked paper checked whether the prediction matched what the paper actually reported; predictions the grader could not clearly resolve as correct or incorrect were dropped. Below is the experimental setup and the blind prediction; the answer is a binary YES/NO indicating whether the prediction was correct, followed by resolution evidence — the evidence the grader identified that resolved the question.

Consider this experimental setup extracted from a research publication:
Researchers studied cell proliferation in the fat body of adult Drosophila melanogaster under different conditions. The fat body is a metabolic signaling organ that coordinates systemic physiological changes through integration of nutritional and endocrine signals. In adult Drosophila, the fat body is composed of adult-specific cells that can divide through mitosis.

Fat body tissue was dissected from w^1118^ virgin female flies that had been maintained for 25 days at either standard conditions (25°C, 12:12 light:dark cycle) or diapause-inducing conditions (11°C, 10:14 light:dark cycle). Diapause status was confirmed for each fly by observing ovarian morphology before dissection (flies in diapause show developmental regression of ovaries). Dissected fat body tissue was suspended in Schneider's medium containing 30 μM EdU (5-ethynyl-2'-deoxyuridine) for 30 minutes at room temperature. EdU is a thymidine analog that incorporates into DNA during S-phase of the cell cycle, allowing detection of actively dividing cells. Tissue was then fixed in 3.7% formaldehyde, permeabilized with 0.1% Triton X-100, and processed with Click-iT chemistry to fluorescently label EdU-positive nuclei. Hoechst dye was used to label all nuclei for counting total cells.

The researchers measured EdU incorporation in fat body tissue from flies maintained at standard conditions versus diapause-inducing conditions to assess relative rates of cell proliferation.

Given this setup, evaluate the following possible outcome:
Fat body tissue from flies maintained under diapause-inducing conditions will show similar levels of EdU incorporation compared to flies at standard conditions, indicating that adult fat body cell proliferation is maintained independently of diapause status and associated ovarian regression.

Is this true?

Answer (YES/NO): NO